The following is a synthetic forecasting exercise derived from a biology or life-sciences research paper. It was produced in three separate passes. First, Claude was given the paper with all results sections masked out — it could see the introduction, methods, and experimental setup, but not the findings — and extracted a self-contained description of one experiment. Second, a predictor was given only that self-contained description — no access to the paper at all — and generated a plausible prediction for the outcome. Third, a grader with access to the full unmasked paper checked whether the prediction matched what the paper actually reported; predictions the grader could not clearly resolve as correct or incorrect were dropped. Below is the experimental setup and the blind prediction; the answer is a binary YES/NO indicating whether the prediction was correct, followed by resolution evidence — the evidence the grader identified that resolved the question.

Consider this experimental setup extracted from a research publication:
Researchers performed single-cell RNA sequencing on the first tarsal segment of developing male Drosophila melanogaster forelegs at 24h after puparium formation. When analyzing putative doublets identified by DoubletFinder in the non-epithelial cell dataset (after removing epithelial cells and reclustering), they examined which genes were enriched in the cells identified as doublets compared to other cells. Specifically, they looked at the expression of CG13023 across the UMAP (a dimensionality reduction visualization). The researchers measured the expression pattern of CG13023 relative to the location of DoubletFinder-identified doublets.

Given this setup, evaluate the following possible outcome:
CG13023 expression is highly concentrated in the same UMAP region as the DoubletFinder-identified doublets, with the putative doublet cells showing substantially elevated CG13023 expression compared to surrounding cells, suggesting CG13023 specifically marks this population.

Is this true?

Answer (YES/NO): NO